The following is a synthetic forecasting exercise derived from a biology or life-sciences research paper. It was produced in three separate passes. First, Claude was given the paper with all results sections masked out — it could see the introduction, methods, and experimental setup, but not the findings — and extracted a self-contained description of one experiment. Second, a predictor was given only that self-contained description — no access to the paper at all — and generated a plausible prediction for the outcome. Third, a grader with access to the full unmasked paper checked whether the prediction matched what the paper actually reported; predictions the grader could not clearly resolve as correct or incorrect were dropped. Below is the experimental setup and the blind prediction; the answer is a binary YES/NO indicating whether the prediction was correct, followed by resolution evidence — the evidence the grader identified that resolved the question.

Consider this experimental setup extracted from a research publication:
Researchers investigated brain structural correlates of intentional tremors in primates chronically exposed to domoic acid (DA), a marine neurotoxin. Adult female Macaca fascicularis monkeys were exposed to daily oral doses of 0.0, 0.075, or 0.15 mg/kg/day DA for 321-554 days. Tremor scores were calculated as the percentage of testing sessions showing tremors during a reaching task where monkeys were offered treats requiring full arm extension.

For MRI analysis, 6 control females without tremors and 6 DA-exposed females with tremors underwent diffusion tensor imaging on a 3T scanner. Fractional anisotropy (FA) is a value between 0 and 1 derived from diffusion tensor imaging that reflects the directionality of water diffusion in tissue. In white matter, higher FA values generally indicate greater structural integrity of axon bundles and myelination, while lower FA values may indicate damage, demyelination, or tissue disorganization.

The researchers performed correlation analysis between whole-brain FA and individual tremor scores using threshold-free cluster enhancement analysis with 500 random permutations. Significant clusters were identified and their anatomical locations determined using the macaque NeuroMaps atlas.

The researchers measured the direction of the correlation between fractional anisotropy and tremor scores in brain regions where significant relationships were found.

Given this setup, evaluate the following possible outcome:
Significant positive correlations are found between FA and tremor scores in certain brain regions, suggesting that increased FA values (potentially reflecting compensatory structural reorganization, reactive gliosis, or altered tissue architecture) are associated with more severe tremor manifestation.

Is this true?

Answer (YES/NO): NO